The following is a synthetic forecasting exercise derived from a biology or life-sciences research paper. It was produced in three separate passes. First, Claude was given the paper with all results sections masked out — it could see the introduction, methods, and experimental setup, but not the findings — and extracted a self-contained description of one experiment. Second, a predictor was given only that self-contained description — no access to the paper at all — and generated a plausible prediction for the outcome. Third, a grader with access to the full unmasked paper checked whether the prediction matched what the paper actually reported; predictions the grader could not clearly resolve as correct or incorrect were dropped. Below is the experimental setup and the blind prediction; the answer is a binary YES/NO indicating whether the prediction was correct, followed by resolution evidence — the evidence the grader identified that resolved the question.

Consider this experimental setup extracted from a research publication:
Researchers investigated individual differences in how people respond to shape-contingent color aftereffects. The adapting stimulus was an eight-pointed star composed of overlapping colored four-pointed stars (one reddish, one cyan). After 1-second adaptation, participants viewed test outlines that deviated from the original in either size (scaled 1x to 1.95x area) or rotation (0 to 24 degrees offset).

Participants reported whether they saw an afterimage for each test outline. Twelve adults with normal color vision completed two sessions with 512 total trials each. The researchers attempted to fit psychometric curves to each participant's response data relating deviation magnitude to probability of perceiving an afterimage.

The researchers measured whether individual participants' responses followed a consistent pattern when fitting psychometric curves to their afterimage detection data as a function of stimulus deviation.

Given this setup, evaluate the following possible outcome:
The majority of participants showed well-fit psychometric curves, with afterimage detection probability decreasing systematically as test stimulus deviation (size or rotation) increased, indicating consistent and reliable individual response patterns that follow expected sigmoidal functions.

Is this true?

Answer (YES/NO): YES